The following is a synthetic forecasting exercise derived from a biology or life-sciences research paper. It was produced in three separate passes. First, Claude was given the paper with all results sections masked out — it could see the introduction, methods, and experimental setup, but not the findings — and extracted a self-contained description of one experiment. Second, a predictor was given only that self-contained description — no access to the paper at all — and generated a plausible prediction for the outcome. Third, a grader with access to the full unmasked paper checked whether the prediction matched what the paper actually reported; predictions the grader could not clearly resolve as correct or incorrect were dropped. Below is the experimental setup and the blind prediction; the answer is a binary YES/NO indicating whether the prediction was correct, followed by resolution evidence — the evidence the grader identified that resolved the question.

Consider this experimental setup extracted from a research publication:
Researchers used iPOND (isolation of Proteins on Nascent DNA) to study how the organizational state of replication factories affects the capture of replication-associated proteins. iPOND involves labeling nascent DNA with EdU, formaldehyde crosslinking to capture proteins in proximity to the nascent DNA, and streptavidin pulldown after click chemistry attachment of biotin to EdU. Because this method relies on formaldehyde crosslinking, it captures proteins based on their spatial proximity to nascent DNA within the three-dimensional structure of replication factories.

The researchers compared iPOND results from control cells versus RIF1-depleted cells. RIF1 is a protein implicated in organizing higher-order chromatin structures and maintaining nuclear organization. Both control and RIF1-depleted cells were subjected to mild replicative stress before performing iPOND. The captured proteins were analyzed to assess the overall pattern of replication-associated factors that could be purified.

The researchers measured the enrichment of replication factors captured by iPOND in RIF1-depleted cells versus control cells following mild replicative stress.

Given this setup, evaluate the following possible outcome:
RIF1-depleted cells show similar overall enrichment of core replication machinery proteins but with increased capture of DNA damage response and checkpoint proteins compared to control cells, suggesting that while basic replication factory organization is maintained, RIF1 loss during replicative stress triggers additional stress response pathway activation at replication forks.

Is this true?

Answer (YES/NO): NO